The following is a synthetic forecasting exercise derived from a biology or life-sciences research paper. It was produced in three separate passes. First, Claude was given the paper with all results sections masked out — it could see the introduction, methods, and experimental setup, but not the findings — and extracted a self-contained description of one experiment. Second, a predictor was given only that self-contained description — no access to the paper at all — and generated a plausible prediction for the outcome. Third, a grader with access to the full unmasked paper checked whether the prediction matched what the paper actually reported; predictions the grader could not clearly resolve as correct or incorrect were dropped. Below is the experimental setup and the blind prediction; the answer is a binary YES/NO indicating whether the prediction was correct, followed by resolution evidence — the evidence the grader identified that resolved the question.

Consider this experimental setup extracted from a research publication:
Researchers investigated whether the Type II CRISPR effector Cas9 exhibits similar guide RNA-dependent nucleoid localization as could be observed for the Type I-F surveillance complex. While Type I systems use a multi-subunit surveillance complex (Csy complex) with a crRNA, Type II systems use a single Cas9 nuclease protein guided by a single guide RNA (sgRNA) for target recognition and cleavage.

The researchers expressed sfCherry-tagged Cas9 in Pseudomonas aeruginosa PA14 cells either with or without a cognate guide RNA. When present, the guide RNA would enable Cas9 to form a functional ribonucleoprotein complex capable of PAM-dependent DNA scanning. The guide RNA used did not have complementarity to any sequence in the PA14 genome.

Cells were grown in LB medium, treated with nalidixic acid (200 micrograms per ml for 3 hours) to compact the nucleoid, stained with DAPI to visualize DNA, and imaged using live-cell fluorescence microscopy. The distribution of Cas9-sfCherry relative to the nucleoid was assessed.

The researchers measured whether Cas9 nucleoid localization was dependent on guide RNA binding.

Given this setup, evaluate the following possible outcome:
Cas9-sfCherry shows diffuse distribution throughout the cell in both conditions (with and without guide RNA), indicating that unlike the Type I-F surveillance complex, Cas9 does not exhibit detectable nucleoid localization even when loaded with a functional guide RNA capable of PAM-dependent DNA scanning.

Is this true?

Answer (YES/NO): NO